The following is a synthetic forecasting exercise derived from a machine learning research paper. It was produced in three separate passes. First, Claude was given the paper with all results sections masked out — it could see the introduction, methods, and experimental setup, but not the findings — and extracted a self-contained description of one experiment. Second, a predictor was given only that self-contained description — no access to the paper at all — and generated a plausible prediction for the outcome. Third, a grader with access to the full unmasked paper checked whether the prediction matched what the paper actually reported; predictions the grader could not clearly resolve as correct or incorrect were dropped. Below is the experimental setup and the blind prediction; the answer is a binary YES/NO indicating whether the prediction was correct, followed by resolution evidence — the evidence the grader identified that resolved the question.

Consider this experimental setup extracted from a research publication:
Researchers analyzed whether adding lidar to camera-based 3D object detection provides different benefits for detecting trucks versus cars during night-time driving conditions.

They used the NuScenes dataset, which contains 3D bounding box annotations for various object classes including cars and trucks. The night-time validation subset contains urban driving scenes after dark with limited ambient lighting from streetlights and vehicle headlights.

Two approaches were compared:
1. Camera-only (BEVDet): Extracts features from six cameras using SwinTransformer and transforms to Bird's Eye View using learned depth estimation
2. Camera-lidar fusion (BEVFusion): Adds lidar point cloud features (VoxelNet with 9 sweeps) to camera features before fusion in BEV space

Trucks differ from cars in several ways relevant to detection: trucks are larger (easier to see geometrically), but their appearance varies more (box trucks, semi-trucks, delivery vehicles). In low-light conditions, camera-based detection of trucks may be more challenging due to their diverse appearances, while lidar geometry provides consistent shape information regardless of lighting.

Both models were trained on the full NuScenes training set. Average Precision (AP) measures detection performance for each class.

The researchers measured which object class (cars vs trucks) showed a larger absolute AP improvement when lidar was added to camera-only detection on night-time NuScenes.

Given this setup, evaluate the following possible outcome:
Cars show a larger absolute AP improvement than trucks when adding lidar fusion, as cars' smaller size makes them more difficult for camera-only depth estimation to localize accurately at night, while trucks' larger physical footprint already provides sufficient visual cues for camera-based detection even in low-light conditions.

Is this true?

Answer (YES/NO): NO